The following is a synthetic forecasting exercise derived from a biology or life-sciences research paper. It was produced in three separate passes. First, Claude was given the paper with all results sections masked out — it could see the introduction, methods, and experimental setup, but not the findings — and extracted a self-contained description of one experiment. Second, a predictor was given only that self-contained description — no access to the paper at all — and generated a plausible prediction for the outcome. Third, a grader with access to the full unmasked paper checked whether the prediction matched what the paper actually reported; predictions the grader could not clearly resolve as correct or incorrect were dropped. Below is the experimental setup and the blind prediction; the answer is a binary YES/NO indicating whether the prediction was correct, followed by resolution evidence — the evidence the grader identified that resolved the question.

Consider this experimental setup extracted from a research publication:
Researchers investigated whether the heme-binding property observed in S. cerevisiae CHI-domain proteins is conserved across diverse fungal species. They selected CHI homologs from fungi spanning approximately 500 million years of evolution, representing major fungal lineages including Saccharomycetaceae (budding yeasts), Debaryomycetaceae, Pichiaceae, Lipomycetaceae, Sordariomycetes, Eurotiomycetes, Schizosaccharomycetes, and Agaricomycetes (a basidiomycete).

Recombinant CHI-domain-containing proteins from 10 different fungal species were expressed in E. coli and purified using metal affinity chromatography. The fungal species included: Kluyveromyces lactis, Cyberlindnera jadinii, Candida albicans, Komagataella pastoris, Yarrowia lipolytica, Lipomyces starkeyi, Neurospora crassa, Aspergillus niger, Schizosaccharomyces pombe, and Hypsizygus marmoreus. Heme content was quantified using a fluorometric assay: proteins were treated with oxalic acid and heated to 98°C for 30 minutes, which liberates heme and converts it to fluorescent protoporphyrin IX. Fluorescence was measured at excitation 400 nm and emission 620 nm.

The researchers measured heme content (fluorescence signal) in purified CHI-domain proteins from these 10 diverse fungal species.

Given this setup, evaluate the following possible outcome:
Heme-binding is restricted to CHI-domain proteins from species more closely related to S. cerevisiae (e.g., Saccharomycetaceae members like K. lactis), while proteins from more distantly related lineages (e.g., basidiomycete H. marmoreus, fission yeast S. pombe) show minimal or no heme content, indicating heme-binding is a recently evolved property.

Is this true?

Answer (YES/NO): NO